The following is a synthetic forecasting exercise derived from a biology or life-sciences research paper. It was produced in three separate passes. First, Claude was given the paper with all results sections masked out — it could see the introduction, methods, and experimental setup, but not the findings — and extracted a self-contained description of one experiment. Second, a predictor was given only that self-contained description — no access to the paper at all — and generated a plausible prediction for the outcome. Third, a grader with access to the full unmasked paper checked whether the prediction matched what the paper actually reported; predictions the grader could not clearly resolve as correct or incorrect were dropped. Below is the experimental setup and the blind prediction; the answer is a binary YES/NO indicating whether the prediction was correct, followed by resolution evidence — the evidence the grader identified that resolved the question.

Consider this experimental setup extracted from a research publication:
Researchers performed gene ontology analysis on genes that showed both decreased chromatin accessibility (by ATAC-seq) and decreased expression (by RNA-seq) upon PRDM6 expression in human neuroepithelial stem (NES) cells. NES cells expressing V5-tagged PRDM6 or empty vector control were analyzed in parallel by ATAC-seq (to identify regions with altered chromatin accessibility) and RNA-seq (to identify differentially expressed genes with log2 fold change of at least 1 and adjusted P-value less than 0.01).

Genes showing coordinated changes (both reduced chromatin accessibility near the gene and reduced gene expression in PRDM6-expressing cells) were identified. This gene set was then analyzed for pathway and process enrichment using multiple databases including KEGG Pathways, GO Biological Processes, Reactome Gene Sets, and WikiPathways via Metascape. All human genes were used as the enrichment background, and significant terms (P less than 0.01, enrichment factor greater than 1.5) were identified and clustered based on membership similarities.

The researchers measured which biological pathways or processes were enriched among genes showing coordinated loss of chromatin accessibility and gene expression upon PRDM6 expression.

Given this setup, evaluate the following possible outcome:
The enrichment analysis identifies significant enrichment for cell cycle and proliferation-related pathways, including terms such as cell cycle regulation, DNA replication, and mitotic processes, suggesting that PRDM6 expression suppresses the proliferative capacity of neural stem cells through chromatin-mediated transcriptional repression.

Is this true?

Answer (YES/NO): NO